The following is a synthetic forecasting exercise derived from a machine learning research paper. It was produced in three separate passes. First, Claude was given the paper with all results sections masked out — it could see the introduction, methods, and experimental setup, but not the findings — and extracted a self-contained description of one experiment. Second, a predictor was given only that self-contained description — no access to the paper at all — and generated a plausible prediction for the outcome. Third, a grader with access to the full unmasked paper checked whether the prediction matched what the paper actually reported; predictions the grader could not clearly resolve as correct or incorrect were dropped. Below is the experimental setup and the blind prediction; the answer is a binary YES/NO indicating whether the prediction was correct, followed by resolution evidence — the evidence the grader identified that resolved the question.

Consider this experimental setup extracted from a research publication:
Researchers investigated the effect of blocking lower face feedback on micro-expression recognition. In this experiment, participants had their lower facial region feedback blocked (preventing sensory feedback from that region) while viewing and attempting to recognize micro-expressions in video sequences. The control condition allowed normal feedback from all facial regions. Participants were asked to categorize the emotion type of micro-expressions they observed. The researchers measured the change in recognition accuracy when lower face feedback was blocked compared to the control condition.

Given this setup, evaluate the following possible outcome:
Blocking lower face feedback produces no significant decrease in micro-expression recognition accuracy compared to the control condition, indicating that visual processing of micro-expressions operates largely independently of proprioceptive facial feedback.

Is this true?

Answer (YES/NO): NO